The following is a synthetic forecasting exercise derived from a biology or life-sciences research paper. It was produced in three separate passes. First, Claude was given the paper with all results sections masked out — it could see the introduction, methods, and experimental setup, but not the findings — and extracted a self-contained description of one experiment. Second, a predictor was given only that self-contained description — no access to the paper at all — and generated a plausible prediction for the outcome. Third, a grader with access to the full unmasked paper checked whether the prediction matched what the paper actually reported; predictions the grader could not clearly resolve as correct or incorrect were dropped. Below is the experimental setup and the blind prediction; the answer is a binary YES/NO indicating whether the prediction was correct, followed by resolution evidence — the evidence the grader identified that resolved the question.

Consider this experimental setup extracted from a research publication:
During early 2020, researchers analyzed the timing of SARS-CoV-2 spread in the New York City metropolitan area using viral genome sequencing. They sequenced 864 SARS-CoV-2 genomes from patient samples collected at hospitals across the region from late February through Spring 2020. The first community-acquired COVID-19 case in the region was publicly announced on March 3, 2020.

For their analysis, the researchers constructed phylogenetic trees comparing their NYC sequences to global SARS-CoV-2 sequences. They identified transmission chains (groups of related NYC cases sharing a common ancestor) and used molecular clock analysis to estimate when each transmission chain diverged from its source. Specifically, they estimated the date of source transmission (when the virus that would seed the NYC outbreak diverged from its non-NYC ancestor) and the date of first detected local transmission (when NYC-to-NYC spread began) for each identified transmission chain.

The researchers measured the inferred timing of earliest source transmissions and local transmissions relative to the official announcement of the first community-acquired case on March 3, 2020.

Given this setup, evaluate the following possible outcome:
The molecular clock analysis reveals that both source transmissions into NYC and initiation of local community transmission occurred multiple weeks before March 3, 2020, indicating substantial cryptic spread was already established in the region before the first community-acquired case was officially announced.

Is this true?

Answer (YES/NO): NO